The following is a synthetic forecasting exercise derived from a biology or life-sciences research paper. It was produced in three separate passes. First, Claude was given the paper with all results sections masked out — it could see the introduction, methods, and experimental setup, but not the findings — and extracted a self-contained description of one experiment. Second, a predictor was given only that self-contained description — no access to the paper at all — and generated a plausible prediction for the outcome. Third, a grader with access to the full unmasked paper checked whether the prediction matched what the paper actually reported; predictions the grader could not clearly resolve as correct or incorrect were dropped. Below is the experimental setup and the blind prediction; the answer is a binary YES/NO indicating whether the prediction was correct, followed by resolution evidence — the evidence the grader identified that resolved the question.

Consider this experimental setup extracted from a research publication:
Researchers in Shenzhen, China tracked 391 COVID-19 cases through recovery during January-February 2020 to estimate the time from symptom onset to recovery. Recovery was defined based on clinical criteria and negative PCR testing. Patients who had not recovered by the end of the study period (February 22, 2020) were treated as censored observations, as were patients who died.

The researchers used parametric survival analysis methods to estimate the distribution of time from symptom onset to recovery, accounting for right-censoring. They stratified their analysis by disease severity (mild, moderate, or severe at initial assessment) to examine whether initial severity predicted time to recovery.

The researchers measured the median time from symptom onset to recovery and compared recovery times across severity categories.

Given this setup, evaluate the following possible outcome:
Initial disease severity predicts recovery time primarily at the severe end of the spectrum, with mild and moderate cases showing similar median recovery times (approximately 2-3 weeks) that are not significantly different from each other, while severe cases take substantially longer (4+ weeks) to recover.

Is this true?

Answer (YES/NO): NO